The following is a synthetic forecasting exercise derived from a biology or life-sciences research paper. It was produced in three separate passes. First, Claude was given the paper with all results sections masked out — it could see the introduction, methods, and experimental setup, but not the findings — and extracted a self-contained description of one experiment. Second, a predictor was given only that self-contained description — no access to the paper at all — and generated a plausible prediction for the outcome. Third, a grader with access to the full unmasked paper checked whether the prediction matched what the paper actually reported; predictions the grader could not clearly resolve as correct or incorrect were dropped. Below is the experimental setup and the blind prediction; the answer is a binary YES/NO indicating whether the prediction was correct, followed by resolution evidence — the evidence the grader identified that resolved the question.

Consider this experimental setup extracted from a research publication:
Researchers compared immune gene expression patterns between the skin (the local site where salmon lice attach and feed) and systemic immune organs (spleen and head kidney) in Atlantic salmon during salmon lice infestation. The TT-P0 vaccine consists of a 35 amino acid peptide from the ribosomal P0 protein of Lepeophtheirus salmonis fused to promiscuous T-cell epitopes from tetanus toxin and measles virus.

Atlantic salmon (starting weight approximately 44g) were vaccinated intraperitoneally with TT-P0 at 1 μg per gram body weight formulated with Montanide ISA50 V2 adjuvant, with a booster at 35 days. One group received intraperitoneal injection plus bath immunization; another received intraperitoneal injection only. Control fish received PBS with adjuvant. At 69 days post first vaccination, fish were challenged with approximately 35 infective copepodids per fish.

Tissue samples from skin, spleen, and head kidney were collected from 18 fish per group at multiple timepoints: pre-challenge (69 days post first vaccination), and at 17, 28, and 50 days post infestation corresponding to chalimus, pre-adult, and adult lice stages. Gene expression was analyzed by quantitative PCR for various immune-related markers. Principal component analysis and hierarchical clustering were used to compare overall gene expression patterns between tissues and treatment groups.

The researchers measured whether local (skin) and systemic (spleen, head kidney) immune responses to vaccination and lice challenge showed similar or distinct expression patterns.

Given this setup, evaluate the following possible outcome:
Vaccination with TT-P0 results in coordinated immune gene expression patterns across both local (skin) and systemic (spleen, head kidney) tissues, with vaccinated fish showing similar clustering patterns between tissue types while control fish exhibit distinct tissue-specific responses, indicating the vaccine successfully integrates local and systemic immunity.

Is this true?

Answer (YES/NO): NO